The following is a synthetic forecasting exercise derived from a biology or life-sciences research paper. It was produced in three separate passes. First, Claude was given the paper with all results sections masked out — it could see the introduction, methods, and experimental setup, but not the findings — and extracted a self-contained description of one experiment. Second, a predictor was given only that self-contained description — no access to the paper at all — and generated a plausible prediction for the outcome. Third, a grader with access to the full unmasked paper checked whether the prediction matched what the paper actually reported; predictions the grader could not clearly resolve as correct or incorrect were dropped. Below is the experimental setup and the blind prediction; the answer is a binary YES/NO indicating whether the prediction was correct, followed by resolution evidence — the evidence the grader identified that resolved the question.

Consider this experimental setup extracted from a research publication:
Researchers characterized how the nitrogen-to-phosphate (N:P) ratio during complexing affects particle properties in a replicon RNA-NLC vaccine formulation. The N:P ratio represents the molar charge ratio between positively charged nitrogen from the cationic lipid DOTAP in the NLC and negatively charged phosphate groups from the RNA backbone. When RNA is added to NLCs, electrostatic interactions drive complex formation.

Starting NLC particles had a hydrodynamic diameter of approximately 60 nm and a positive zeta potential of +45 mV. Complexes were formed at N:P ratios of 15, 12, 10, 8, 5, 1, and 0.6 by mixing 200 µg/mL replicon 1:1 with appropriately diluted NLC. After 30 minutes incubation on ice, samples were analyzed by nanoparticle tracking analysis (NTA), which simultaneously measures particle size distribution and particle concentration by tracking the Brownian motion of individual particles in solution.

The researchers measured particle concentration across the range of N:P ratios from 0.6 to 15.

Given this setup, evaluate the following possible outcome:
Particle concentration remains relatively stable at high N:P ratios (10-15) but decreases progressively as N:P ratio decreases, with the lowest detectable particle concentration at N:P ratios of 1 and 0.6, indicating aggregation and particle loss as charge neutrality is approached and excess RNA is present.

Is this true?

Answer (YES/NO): NO